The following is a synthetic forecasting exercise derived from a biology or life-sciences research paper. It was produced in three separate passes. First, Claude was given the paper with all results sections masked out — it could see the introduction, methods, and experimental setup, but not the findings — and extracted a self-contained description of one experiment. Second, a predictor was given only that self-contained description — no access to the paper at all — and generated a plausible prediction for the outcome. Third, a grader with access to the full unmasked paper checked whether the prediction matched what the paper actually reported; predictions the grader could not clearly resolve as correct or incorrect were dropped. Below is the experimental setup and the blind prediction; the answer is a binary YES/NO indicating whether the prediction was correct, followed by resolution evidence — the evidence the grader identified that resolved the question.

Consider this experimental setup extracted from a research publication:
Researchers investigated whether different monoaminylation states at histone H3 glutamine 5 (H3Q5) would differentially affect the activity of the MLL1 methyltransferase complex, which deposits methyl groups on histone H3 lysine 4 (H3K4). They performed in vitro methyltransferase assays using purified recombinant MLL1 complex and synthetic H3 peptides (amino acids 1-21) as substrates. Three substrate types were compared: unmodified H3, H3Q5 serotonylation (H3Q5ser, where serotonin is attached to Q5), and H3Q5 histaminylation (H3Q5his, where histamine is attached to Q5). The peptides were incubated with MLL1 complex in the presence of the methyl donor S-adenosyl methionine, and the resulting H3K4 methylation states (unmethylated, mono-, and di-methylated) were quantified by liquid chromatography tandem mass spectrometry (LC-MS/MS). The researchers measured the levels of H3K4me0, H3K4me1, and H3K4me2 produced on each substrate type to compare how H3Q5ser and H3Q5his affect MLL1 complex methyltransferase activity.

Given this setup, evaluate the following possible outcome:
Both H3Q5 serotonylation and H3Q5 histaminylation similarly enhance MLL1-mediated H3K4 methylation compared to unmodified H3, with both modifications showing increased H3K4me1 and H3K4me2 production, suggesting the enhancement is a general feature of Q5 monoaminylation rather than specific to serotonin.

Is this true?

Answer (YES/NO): NO